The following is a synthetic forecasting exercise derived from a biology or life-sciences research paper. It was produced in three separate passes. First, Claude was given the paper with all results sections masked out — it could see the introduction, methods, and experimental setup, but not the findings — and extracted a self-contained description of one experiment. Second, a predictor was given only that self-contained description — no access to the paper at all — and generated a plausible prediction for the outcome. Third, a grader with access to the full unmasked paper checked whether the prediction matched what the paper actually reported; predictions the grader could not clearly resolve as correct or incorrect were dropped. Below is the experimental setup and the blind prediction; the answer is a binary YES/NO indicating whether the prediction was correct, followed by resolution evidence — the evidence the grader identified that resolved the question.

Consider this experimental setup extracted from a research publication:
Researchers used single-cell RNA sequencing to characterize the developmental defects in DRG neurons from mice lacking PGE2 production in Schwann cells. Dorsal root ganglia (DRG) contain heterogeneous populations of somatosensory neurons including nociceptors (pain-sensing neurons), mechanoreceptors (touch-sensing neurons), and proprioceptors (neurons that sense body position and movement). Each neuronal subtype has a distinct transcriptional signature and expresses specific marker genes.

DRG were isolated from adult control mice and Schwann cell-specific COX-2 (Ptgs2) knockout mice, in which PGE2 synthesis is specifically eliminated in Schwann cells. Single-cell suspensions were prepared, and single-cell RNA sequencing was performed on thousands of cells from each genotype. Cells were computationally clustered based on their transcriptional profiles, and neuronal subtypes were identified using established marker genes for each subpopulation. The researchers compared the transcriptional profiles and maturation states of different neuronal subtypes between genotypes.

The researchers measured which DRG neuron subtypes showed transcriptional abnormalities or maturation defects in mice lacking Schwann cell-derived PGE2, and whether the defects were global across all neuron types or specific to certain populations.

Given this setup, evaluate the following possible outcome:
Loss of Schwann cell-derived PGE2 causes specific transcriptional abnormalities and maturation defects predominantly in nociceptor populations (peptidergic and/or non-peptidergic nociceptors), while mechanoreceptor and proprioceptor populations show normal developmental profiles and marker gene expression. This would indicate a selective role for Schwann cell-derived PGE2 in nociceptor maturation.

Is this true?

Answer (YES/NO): NO